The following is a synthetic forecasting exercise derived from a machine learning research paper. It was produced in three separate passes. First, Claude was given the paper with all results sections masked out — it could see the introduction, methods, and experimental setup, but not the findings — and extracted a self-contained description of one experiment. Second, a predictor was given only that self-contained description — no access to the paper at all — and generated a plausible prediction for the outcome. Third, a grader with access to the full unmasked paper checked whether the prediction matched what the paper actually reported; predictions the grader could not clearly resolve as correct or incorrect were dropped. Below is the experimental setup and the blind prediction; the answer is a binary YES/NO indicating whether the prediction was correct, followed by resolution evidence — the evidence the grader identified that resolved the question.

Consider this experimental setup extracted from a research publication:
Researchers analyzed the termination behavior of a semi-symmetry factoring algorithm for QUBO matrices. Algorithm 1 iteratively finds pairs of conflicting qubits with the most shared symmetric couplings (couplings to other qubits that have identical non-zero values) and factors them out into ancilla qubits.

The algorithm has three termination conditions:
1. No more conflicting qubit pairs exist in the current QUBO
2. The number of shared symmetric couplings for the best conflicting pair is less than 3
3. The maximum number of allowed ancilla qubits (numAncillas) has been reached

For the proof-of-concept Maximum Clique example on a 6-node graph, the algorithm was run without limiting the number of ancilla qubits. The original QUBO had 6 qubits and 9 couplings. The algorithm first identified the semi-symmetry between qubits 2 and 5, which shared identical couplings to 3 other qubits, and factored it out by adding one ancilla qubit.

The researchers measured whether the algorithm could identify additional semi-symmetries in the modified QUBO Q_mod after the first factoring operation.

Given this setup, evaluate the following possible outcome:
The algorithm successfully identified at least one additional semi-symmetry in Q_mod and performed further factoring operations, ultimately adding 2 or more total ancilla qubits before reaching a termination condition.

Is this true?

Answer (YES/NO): NO